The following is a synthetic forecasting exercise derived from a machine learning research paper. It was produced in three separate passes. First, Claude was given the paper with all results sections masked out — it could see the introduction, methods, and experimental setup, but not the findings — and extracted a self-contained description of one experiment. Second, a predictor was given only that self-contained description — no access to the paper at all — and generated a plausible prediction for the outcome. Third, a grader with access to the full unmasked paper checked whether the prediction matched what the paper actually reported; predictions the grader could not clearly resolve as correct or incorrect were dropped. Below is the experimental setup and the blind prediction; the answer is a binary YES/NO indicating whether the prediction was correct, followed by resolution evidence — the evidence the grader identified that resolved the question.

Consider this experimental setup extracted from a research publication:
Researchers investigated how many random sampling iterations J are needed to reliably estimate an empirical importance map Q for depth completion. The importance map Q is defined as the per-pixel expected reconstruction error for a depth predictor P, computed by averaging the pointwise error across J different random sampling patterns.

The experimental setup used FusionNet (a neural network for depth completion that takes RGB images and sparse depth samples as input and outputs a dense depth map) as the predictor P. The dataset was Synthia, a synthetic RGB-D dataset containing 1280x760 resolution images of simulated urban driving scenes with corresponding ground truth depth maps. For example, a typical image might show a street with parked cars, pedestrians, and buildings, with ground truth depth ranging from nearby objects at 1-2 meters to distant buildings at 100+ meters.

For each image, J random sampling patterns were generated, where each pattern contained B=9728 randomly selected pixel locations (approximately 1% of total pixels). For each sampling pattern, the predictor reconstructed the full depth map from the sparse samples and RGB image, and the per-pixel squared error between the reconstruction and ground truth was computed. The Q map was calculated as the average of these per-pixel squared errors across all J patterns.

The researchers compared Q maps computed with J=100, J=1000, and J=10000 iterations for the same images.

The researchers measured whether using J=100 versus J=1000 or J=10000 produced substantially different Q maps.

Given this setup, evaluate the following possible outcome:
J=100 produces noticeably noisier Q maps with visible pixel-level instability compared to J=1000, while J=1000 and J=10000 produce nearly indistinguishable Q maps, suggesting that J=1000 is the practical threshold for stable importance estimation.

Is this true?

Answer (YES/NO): NO